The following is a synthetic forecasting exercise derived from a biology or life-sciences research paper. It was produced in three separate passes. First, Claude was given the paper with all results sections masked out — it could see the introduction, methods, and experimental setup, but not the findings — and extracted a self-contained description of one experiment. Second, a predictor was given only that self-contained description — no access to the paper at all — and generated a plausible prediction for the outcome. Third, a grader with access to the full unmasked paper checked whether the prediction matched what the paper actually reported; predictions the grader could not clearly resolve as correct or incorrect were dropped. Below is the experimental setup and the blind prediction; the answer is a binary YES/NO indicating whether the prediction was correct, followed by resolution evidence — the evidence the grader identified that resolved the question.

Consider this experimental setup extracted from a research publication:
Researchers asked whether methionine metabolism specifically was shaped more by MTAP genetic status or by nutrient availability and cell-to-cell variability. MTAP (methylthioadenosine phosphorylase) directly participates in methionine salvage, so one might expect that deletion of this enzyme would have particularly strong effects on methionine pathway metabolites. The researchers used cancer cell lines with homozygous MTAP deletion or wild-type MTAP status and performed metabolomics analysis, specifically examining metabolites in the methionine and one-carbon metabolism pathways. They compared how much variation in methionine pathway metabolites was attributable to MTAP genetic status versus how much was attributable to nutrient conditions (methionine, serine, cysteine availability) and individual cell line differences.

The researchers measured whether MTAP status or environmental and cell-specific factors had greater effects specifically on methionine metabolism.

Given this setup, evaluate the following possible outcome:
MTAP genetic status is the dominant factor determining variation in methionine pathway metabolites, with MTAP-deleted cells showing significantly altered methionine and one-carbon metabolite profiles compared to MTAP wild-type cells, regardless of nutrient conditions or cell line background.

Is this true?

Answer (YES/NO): NO